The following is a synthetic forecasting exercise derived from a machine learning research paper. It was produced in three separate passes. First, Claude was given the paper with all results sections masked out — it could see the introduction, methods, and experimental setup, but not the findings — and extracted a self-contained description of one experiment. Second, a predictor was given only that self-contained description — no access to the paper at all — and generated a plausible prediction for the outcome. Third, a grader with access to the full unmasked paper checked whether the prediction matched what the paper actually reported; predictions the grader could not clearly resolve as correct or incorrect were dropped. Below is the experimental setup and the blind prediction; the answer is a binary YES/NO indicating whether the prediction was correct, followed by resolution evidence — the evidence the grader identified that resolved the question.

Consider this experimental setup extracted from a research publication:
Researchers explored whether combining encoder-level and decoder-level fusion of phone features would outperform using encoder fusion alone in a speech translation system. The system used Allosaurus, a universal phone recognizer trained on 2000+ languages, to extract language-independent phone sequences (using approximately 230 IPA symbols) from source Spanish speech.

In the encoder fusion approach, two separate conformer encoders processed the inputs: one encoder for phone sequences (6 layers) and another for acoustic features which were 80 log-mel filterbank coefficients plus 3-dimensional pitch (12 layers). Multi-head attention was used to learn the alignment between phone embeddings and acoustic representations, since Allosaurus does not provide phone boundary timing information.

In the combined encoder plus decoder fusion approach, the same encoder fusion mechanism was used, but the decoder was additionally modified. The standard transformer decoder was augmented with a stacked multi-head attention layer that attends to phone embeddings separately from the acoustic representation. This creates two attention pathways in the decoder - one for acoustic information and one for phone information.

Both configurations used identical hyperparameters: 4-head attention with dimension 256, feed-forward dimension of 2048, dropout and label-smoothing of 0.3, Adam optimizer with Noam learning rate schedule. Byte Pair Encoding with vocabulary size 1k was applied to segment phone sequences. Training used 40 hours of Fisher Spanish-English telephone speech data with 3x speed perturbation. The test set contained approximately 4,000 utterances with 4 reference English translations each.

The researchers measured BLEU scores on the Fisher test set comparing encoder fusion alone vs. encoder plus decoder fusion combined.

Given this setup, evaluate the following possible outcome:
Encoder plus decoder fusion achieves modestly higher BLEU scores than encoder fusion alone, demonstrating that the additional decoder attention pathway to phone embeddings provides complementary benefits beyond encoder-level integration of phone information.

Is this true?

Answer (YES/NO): YES